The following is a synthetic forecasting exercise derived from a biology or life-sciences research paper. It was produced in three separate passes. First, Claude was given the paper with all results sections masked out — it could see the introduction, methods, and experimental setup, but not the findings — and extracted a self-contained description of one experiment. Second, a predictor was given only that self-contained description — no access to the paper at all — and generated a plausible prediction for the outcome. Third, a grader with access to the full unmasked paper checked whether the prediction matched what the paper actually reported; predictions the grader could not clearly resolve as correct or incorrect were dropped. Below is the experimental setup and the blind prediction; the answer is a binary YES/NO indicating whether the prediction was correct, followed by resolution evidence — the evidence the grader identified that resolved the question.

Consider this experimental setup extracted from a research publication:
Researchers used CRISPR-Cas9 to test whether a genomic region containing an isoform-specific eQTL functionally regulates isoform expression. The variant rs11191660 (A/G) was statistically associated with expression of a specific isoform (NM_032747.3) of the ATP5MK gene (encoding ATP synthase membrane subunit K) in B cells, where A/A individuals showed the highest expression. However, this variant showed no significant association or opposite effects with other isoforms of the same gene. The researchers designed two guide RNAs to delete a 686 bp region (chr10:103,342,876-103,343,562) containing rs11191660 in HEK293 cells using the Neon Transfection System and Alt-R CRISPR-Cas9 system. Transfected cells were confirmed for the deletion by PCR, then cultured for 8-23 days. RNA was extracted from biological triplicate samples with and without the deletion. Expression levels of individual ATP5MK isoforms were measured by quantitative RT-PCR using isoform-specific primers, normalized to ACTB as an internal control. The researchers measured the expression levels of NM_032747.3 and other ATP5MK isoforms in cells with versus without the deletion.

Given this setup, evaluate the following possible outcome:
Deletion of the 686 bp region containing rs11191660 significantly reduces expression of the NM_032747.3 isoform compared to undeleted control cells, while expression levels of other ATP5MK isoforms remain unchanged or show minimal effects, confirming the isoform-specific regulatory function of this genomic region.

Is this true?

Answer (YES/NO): YES